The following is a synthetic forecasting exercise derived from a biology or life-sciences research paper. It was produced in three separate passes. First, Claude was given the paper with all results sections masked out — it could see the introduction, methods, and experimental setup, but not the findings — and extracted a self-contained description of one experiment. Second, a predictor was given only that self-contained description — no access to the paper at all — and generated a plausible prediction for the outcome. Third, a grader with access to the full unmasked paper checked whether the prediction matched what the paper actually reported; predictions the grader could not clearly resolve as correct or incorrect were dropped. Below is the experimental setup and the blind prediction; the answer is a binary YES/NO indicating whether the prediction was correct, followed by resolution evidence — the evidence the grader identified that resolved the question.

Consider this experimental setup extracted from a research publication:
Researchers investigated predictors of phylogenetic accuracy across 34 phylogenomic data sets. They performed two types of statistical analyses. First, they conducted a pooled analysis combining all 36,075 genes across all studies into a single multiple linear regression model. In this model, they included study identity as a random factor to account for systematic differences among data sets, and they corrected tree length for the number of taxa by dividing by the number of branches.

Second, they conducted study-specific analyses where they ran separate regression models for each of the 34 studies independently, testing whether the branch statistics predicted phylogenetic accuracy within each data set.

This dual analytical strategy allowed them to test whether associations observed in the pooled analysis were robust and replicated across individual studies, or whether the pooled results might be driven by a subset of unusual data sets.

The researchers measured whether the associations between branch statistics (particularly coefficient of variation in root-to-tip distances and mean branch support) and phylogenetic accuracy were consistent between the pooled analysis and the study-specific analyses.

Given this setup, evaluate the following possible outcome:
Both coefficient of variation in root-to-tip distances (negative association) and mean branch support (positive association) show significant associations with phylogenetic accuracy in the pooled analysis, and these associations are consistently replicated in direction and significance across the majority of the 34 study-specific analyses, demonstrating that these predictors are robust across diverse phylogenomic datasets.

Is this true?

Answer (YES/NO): YES